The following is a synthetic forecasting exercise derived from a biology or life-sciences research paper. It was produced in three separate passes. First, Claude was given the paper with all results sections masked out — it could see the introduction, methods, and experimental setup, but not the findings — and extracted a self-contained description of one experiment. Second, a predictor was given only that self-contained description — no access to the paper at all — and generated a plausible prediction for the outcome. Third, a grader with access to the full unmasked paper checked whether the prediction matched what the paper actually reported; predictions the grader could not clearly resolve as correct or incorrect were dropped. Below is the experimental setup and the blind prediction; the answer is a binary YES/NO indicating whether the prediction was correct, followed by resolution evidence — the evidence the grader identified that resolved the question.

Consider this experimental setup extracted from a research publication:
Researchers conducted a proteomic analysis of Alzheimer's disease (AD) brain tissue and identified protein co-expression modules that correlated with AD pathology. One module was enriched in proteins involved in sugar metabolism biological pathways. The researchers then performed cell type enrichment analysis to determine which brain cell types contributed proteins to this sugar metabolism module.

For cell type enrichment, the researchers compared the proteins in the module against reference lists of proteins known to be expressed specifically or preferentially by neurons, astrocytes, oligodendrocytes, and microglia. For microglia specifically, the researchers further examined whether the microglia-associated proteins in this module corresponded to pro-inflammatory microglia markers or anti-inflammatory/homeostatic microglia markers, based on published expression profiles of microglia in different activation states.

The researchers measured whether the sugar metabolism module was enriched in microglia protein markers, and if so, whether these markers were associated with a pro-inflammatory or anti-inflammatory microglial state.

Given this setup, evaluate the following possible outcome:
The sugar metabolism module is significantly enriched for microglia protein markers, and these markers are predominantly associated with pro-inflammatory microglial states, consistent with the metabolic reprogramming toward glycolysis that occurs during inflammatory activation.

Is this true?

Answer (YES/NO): NO